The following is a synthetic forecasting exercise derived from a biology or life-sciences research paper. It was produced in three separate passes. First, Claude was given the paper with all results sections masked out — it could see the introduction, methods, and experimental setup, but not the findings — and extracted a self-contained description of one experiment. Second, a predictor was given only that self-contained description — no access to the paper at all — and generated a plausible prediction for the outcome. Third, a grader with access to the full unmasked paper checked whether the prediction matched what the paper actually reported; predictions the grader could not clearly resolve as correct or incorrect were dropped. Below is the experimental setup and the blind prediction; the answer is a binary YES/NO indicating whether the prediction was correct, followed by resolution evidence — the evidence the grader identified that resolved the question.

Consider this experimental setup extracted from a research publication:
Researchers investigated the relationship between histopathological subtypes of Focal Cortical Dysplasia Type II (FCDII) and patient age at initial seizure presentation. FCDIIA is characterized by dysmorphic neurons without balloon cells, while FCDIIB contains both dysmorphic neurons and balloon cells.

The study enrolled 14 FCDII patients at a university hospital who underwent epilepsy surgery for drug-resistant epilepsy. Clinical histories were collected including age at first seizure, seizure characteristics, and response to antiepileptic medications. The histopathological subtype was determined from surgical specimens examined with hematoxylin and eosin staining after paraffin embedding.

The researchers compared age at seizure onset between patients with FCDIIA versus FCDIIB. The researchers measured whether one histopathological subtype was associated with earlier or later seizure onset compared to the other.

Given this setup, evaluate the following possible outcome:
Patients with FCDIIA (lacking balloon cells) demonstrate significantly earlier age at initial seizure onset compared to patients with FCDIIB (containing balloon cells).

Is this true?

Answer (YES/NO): NO